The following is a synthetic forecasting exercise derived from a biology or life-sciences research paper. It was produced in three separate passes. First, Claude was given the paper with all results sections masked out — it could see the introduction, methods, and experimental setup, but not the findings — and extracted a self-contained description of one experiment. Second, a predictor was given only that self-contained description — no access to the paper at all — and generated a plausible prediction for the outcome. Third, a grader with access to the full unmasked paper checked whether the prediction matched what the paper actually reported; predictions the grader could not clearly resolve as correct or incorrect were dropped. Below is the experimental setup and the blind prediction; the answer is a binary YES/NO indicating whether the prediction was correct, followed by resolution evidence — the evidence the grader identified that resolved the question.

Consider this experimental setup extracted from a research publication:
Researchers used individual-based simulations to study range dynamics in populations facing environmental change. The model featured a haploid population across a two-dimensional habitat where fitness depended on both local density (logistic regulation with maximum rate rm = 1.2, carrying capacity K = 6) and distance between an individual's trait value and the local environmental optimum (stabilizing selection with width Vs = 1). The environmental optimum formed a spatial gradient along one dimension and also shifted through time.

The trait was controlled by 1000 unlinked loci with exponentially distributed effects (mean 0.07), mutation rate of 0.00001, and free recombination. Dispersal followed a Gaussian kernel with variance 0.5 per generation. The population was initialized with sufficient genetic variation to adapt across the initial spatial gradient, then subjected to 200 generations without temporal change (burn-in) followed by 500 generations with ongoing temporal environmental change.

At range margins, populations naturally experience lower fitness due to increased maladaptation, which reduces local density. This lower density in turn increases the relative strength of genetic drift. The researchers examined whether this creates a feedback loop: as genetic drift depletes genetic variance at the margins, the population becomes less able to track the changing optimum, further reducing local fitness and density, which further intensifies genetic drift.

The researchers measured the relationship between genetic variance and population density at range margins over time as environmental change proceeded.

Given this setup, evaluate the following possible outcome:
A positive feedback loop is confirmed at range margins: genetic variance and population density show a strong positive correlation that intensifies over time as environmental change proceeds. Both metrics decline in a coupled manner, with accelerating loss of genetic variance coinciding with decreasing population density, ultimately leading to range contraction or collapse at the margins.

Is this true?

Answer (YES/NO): NO